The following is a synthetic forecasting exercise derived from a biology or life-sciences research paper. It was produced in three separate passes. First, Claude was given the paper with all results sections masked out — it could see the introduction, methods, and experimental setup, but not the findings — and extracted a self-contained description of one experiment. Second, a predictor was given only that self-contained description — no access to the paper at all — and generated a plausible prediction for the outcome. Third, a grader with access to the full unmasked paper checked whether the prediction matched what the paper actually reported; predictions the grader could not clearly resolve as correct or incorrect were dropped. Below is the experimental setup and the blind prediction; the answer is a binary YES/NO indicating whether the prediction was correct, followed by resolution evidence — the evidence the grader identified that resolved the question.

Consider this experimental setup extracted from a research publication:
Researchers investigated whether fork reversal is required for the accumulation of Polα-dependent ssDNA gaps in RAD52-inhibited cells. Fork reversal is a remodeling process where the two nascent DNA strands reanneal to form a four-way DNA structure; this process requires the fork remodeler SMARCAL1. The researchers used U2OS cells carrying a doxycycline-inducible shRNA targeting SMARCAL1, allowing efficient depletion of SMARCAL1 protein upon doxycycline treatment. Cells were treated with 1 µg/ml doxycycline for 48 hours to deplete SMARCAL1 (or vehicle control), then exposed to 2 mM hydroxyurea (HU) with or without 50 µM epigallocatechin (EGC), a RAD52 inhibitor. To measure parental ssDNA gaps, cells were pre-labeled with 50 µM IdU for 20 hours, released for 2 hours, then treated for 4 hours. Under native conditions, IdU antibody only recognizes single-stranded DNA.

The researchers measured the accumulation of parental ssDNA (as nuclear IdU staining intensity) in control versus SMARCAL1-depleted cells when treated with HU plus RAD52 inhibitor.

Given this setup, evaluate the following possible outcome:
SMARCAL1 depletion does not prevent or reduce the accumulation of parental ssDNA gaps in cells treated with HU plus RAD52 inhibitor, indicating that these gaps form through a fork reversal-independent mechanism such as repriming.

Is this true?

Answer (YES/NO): NO